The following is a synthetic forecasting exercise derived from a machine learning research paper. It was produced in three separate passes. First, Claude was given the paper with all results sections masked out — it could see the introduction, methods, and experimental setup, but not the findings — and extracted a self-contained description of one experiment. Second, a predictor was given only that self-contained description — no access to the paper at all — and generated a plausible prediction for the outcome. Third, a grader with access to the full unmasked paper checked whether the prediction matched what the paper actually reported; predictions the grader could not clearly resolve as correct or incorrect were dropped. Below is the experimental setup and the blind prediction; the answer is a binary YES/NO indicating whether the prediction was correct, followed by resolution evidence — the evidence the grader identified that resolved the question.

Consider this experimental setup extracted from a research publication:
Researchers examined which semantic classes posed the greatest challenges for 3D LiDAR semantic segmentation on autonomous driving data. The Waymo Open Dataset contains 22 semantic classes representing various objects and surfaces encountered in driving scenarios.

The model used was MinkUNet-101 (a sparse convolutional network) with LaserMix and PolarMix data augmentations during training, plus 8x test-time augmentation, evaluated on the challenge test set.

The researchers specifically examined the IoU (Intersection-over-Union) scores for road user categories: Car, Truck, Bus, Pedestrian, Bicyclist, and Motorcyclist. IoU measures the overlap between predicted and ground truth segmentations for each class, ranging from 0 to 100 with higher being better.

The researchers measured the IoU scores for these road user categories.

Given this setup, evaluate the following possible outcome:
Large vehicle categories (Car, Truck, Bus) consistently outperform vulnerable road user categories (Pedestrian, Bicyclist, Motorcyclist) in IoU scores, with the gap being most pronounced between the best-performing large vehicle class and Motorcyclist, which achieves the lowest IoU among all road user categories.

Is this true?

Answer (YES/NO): NO